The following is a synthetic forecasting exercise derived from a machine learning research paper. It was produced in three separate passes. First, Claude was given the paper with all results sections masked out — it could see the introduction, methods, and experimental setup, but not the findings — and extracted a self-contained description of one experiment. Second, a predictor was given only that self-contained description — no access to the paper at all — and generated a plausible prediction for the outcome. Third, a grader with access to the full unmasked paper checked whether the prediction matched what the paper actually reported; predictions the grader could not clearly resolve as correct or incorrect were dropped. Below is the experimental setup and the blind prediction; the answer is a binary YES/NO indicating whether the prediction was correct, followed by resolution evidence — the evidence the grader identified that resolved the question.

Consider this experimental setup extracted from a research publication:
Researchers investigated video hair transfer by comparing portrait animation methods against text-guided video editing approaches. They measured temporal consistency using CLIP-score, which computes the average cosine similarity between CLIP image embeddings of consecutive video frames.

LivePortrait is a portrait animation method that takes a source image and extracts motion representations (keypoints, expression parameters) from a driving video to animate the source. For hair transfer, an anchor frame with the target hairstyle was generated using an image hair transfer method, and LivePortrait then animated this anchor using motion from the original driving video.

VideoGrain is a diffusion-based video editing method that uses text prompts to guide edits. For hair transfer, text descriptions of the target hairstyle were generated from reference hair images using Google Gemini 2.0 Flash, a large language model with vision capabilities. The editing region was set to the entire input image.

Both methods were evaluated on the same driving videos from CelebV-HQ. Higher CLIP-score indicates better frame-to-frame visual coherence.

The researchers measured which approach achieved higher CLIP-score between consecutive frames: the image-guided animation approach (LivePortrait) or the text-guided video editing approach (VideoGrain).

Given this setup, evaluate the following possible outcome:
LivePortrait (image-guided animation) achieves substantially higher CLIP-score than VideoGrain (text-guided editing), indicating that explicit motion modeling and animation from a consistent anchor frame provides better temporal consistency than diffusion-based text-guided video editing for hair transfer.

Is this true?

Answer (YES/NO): NO